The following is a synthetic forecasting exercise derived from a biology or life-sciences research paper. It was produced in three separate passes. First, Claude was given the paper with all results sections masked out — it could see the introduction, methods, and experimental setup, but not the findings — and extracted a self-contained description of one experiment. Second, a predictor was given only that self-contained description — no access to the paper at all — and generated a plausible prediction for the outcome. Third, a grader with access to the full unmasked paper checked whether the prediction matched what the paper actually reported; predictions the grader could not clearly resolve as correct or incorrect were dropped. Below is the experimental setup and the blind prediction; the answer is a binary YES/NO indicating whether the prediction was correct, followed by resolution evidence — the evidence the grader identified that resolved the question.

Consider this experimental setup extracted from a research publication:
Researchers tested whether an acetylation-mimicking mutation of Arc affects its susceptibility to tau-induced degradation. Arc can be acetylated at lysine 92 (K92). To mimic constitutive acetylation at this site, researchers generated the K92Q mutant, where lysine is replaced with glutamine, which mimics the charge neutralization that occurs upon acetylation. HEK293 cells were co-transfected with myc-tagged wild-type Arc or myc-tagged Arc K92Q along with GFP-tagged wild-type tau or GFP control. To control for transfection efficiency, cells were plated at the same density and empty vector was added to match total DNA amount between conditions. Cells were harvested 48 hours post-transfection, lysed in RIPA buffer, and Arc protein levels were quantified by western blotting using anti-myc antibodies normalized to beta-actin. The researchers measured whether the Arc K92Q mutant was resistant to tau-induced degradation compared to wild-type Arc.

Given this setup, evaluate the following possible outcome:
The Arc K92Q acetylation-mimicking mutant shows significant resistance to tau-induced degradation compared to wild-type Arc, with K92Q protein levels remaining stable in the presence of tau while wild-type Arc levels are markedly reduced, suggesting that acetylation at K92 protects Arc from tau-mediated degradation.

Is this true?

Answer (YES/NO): NO